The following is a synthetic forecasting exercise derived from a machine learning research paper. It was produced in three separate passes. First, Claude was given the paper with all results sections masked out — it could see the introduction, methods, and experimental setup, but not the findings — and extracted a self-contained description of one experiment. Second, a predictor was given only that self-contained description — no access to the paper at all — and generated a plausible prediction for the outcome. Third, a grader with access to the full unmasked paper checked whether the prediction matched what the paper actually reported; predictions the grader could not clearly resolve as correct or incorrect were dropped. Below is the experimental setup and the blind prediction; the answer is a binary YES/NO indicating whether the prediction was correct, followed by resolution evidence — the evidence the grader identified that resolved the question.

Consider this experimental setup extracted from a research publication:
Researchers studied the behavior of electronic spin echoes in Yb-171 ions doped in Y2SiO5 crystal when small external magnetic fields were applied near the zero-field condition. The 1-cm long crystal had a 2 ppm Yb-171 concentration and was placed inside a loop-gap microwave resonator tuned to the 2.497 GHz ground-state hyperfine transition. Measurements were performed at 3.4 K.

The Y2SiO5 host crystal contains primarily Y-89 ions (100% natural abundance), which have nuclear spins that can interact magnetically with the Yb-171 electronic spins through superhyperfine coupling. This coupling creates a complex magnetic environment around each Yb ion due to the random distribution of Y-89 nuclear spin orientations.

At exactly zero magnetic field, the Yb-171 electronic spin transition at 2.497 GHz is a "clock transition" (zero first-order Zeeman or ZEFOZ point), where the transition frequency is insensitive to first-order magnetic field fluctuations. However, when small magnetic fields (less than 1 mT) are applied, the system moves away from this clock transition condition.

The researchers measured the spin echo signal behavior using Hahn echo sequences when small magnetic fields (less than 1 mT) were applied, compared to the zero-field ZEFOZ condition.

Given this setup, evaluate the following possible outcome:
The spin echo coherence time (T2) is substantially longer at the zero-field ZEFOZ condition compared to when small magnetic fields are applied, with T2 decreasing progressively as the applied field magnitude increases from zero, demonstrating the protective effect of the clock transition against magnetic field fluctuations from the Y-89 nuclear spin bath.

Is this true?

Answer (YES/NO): YES